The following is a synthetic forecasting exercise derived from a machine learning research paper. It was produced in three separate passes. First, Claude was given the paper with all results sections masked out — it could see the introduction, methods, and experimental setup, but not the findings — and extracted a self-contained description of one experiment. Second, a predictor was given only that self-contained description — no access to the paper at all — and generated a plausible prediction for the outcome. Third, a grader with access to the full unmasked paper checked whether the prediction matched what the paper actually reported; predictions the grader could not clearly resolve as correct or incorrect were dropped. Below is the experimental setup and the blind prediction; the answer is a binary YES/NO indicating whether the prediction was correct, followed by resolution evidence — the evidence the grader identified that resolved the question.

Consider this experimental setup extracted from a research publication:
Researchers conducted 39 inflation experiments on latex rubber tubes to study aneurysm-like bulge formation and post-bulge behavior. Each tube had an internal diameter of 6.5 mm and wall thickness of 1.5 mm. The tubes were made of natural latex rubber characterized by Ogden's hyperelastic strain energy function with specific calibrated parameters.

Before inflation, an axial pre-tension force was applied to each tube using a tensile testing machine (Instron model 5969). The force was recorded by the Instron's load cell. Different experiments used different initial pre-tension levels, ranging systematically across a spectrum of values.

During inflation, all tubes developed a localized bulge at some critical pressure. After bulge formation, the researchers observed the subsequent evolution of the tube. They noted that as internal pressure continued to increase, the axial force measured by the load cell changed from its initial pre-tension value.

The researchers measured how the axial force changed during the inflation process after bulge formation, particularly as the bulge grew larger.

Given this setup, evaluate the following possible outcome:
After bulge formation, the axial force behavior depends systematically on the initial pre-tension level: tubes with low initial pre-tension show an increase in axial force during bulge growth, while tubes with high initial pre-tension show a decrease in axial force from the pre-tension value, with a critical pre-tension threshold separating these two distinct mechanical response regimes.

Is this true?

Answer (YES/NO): NO